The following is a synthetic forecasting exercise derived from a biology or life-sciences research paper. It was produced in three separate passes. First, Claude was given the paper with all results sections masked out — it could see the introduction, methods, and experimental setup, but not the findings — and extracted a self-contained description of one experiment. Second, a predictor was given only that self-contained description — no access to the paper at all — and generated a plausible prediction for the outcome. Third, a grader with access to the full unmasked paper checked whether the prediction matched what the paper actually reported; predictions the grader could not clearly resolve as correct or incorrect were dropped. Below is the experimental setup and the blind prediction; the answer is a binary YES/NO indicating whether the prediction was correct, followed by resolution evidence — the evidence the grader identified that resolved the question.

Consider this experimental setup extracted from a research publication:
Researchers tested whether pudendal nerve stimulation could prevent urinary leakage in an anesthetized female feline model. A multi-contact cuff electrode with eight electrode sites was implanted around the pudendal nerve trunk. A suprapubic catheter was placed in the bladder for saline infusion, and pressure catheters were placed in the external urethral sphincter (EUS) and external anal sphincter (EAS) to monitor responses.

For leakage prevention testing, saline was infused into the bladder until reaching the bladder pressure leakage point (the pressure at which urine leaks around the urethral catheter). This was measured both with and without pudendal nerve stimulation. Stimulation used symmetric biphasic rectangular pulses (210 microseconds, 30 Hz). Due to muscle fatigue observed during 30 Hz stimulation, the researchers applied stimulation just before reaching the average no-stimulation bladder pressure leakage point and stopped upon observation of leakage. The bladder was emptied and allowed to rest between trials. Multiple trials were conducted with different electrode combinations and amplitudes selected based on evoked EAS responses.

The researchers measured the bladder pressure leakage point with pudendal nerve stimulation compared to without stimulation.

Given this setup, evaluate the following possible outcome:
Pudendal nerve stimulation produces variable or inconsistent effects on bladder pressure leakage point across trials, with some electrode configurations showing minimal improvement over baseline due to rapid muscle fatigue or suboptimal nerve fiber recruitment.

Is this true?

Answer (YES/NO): NO